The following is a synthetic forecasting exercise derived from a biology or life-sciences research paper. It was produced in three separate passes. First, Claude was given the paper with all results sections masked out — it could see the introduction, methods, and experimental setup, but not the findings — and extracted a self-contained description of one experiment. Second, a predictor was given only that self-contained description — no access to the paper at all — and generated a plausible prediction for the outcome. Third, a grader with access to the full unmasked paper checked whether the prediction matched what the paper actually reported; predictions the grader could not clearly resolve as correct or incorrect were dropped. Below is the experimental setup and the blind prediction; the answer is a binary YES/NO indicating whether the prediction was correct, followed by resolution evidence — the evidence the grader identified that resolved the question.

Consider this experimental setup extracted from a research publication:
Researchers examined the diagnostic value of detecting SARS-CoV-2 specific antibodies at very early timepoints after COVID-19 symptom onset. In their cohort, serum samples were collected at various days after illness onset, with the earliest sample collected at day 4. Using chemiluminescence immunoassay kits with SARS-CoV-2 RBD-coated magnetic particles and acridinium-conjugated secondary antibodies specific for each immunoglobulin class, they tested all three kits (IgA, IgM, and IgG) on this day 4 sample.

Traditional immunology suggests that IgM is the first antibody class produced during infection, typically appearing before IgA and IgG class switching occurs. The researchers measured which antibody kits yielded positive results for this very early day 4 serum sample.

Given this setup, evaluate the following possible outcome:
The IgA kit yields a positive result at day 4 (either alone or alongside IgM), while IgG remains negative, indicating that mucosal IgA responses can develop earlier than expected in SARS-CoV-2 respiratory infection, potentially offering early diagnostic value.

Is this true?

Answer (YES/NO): NO